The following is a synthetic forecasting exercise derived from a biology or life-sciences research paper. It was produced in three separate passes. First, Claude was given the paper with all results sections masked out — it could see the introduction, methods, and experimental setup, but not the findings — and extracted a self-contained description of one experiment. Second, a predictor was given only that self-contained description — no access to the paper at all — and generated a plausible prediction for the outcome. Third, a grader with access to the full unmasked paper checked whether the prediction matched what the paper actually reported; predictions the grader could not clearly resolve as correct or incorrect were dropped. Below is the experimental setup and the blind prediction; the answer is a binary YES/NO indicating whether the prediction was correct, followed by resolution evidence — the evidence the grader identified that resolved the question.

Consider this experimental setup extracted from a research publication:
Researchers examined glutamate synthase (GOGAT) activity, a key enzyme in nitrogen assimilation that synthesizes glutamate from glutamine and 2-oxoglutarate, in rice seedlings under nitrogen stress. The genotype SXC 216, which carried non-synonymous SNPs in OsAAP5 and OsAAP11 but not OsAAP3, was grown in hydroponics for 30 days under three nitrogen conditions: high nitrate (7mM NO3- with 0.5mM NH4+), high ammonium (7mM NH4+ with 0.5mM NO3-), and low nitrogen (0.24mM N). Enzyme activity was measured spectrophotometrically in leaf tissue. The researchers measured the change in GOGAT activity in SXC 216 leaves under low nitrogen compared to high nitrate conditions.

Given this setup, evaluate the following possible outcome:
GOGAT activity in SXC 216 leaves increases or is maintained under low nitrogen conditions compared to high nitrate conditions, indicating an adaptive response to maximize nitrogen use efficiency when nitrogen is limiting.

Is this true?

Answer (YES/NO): YES